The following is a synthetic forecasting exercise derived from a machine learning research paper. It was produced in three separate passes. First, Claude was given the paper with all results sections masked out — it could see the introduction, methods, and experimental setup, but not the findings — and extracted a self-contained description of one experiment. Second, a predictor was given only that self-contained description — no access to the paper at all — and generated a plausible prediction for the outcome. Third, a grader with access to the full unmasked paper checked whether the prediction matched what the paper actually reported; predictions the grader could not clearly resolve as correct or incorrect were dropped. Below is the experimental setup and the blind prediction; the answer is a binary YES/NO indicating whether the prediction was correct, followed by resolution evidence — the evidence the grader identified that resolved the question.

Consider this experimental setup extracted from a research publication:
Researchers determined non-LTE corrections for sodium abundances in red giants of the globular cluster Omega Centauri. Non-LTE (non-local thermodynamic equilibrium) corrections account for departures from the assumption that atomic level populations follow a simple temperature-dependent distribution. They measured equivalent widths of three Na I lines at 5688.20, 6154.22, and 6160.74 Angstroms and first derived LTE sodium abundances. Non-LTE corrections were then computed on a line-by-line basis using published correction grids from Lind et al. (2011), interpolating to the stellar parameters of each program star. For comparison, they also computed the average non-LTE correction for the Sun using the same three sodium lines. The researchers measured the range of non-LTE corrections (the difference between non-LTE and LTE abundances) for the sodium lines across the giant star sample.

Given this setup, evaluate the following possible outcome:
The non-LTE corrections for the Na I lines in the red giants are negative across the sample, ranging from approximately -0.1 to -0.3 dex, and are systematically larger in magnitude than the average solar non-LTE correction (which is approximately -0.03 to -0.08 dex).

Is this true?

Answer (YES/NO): NO